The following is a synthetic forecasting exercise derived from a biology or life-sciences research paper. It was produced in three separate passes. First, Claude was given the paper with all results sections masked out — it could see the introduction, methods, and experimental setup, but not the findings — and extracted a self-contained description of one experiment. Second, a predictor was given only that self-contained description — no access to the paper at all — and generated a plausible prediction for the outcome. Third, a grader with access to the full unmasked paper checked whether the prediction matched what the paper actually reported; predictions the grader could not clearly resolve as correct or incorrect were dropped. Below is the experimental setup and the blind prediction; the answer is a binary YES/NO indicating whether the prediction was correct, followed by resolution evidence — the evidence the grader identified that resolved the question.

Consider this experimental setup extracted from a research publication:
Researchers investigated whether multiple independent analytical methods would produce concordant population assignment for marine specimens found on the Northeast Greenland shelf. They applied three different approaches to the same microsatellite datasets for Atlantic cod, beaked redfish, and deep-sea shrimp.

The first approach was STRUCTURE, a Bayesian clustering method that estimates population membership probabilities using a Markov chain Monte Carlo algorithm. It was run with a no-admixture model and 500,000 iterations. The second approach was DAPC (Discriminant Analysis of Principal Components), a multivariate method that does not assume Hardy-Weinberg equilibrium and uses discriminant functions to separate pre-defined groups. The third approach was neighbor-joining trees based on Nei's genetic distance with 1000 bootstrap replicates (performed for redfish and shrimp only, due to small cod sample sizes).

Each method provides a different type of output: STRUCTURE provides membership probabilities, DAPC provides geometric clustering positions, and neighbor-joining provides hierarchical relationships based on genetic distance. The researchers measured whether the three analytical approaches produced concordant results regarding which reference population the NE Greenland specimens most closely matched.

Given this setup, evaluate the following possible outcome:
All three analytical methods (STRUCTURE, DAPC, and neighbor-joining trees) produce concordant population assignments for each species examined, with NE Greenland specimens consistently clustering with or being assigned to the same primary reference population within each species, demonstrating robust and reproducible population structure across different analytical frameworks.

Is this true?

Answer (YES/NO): YES